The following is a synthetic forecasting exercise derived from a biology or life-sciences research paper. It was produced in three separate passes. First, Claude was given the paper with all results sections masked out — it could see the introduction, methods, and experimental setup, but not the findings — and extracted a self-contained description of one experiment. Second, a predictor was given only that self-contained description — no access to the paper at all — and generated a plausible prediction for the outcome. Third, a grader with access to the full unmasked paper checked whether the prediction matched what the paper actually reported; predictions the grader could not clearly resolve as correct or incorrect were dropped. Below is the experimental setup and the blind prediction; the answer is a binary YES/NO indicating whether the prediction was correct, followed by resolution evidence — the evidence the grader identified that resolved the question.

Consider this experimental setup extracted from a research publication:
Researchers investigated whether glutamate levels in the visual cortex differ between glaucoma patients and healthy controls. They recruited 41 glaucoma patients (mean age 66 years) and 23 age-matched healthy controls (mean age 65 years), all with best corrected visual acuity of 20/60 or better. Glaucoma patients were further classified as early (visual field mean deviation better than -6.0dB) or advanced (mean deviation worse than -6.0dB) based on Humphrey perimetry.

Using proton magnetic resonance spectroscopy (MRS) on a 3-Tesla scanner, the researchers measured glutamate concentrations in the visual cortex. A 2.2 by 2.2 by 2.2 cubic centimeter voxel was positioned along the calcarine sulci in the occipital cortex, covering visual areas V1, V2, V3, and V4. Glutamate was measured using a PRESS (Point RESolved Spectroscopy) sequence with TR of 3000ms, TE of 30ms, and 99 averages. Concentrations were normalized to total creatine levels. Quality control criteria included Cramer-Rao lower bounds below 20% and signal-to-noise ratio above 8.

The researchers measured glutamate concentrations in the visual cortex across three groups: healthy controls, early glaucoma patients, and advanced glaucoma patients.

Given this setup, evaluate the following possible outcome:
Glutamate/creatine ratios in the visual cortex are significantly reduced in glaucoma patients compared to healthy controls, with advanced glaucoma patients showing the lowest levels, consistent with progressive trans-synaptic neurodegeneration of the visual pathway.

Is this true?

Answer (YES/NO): NO